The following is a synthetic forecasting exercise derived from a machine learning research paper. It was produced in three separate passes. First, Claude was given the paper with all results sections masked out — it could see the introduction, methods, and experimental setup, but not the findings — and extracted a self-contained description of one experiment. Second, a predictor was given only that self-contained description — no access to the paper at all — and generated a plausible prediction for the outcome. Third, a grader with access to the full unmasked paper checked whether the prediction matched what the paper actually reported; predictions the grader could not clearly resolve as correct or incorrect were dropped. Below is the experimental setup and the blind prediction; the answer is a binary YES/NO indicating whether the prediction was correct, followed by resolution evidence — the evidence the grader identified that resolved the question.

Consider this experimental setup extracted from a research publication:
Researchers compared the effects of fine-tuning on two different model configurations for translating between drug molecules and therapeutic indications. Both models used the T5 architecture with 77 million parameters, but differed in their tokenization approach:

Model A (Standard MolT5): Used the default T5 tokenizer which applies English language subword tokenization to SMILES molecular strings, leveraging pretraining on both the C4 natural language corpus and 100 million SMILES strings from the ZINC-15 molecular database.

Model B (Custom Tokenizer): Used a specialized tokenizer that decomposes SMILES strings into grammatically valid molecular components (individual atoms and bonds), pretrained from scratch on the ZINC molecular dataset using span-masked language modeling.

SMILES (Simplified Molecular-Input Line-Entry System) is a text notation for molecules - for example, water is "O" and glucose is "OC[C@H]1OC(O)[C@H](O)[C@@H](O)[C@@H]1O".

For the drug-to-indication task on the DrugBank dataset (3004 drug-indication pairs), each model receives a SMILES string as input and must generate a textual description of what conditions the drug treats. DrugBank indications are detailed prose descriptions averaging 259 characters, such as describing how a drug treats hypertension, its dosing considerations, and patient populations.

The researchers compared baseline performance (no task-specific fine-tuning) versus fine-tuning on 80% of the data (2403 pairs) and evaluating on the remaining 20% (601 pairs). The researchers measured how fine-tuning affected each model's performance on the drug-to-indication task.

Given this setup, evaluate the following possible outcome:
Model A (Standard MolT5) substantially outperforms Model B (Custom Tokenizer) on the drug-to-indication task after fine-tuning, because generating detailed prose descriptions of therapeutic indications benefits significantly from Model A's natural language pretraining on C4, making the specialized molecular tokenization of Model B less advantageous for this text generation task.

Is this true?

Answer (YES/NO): YES